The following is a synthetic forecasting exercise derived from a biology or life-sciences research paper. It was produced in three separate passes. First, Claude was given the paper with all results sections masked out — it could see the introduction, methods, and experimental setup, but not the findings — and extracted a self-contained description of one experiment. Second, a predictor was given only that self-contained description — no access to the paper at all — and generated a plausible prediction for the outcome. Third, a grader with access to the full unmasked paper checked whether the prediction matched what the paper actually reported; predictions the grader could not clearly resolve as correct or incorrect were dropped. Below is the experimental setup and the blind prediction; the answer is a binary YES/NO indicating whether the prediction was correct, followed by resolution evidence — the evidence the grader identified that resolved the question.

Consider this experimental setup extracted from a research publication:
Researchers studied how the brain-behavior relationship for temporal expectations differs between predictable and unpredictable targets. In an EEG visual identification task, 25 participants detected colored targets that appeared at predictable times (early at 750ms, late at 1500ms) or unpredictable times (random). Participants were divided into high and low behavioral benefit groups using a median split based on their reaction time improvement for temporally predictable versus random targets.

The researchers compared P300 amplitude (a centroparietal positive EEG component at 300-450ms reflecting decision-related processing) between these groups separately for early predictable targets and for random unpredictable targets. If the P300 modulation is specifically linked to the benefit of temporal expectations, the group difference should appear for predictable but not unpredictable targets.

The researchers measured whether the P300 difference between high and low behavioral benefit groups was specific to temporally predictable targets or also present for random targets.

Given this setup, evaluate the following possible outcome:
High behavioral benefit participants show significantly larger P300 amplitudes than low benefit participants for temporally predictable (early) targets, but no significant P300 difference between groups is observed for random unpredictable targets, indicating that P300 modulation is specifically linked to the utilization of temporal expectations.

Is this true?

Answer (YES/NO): YES